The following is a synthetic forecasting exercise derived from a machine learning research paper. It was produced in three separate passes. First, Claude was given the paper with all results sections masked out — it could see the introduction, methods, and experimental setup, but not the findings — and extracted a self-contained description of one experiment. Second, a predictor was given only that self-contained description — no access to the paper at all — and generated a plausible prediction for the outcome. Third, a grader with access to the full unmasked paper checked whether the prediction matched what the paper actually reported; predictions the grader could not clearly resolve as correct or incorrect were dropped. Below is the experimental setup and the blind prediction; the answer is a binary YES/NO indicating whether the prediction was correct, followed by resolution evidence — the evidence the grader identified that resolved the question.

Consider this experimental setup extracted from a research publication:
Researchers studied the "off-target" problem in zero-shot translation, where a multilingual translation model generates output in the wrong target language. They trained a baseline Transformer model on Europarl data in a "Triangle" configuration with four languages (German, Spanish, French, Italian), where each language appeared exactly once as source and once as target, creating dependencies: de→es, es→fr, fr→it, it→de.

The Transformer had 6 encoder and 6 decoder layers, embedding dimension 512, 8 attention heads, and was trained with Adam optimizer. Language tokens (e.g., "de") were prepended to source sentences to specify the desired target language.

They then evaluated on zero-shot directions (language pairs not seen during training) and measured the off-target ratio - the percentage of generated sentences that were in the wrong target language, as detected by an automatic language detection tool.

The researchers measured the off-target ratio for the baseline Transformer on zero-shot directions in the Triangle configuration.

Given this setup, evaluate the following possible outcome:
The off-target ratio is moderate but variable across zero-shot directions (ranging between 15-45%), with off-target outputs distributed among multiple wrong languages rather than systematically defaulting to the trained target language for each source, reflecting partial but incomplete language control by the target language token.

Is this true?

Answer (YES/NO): NO